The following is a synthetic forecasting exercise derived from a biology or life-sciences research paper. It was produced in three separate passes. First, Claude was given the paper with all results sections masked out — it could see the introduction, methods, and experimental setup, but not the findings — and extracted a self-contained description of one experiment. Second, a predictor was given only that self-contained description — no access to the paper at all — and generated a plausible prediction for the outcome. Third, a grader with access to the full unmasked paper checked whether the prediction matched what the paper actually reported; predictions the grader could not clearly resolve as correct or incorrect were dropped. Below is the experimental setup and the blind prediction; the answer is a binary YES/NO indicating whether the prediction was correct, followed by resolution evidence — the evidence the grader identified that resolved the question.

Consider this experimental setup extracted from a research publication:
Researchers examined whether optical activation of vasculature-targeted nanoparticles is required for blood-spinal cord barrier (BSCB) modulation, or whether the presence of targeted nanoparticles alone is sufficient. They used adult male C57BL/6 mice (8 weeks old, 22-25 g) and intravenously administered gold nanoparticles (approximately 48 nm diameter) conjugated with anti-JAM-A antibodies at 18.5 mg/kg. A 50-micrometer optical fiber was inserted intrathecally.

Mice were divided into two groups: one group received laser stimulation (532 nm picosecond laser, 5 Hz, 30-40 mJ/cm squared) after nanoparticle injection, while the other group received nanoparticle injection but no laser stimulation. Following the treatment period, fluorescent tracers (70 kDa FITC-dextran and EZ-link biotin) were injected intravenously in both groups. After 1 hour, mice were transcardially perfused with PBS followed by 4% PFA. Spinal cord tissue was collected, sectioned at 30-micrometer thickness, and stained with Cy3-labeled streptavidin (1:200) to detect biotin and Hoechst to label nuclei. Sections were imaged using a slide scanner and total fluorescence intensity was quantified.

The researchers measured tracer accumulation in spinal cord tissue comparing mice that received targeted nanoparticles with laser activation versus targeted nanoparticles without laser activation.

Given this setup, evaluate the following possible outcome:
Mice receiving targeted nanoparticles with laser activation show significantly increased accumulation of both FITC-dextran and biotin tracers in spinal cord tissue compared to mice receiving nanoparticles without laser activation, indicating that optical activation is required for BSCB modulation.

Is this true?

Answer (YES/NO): YES